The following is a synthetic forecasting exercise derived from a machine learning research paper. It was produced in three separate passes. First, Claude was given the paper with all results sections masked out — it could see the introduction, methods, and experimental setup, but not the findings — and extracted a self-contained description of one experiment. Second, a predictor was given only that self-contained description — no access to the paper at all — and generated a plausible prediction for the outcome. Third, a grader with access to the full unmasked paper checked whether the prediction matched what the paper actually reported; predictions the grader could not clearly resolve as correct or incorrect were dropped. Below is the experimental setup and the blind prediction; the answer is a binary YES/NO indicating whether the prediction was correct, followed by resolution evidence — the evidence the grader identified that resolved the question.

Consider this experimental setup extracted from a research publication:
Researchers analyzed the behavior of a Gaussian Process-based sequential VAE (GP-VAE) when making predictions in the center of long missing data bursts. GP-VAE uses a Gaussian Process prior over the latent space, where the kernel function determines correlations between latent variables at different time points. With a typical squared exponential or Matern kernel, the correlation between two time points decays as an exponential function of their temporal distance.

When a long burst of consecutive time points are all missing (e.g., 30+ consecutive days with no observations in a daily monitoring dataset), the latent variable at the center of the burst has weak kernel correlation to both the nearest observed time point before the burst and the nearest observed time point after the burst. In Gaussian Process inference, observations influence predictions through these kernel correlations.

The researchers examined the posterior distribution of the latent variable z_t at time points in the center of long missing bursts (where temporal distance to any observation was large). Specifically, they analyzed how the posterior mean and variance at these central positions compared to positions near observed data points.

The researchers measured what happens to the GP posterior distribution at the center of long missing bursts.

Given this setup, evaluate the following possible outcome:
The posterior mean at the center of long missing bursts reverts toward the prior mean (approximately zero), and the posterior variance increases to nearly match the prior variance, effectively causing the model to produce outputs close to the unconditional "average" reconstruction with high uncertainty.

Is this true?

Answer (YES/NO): YES